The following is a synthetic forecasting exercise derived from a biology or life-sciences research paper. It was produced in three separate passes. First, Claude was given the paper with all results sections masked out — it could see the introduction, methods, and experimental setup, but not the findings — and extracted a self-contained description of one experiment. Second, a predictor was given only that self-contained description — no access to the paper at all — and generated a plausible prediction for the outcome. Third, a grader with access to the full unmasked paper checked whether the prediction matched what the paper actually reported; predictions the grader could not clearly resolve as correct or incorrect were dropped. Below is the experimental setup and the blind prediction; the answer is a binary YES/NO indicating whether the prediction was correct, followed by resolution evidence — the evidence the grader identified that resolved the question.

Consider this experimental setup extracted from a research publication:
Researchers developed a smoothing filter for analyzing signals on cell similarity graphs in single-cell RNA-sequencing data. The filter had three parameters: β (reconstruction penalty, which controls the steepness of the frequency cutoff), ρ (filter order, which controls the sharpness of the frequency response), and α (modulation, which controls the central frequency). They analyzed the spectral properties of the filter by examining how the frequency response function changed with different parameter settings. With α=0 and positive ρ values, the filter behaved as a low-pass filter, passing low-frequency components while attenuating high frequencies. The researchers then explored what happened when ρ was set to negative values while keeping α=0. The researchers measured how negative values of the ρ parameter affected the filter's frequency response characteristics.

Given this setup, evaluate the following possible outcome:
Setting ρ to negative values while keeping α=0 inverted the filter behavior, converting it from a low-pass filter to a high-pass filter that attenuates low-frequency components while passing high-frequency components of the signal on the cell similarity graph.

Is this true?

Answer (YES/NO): YES